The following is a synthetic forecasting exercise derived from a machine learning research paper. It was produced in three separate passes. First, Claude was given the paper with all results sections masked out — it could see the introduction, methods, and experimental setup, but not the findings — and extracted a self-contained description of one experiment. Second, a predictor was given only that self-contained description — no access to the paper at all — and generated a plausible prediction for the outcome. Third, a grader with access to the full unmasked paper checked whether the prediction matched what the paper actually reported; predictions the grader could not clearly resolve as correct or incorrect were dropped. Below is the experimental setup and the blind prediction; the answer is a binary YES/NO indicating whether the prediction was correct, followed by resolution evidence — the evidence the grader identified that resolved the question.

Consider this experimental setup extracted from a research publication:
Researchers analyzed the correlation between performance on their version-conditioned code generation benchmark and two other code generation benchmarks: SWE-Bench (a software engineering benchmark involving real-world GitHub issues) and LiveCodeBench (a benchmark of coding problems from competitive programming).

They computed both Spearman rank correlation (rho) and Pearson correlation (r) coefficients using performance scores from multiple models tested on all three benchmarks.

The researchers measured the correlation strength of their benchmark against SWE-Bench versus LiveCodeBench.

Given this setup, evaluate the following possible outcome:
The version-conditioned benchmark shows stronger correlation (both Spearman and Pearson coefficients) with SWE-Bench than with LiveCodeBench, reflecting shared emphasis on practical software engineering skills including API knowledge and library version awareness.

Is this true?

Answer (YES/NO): YES